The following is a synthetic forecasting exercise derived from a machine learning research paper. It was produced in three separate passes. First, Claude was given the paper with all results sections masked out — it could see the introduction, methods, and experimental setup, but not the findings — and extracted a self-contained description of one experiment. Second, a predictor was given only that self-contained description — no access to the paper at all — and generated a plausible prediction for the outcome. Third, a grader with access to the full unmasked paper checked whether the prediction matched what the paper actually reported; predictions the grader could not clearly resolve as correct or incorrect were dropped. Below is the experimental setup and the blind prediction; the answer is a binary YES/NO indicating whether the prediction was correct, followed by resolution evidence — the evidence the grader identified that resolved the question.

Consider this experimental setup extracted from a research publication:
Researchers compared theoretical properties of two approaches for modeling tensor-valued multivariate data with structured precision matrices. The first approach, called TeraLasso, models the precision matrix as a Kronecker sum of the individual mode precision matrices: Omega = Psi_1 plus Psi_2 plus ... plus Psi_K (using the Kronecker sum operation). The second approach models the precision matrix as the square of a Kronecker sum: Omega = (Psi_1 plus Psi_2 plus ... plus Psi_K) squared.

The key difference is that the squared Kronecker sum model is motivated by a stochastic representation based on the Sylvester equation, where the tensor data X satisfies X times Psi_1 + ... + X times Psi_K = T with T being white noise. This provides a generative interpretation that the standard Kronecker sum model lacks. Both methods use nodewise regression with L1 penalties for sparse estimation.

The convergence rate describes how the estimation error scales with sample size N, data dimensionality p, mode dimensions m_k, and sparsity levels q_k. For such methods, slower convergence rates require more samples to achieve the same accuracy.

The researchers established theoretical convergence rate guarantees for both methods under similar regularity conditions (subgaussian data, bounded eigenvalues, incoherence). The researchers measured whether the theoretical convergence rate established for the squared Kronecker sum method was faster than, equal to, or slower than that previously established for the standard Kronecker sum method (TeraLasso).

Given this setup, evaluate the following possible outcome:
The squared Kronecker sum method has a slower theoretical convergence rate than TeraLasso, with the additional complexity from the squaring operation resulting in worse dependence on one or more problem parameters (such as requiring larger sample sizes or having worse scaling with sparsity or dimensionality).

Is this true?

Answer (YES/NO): YES